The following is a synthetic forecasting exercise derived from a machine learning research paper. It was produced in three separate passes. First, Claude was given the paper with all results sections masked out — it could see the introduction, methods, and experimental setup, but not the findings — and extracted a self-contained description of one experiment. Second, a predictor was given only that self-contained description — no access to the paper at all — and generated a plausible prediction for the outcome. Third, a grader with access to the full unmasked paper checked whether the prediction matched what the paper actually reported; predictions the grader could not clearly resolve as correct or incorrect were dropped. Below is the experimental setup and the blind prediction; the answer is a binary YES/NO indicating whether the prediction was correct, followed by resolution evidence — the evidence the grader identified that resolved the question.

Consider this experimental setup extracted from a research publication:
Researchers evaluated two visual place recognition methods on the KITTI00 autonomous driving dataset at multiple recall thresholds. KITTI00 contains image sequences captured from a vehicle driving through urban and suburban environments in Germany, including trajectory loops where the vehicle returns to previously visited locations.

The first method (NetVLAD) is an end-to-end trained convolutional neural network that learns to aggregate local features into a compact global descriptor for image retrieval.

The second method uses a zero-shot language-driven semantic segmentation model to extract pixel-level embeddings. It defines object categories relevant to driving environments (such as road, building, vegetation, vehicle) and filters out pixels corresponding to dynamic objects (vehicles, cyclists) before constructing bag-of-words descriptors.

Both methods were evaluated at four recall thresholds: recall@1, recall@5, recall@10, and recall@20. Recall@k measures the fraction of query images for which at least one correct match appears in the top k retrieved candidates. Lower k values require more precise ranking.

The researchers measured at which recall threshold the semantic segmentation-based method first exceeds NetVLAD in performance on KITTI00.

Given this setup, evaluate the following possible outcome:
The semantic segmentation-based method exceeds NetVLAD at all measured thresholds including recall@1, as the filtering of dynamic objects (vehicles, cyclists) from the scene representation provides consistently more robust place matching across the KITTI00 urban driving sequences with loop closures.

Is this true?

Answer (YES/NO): NO